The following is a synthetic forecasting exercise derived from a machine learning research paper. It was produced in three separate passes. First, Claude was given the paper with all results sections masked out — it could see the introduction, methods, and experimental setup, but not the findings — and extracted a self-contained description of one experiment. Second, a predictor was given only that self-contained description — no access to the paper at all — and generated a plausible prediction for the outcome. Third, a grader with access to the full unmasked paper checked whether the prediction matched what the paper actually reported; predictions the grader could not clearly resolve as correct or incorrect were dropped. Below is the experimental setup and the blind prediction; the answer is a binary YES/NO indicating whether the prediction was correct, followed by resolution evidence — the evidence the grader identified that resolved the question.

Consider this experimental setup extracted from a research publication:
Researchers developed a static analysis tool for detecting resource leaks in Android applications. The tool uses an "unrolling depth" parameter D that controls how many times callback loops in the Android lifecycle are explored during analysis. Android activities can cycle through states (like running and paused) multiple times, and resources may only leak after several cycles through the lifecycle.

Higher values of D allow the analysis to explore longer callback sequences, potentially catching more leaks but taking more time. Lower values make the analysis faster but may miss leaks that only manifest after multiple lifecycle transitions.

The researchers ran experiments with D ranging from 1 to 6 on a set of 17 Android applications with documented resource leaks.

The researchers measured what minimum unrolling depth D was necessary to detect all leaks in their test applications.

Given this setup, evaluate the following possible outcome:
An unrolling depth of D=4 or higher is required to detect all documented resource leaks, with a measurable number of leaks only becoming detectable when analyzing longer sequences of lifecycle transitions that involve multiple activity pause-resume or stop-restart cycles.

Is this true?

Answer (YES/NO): NO